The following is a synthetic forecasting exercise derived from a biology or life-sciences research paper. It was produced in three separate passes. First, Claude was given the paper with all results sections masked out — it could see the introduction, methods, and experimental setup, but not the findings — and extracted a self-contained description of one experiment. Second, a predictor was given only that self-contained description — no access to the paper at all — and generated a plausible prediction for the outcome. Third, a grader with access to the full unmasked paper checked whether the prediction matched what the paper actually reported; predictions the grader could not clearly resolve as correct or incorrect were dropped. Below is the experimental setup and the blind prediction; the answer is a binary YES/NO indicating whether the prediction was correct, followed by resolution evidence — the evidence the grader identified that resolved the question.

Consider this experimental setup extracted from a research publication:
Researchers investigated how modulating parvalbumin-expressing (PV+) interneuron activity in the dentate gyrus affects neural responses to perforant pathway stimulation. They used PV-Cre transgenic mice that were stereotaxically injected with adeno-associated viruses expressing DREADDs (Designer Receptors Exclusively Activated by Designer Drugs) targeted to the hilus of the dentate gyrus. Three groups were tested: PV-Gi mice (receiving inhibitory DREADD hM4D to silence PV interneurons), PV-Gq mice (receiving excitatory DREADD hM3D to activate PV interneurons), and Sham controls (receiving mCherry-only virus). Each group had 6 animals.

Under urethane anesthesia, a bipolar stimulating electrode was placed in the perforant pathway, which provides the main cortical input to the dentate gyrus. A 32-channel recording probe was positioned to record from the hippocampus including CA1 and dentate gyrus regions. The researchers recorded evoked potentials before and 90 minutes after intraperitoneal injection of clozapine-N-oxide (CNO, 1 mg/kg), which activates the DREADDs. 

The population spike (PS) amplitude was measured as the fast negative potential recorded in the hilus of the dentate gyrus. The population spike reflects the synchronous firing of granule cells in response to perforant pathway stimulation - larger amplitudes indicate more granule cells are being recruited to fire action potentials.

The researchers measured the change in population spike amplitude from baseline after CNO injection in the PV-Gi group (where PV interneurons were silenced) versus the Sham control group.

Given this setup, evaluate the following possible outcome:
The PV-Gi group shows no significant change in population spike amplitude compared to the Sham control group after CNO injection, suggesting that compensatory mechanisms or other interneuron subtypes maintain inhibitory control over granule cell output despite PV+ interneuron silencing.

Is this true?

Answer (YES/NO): NO